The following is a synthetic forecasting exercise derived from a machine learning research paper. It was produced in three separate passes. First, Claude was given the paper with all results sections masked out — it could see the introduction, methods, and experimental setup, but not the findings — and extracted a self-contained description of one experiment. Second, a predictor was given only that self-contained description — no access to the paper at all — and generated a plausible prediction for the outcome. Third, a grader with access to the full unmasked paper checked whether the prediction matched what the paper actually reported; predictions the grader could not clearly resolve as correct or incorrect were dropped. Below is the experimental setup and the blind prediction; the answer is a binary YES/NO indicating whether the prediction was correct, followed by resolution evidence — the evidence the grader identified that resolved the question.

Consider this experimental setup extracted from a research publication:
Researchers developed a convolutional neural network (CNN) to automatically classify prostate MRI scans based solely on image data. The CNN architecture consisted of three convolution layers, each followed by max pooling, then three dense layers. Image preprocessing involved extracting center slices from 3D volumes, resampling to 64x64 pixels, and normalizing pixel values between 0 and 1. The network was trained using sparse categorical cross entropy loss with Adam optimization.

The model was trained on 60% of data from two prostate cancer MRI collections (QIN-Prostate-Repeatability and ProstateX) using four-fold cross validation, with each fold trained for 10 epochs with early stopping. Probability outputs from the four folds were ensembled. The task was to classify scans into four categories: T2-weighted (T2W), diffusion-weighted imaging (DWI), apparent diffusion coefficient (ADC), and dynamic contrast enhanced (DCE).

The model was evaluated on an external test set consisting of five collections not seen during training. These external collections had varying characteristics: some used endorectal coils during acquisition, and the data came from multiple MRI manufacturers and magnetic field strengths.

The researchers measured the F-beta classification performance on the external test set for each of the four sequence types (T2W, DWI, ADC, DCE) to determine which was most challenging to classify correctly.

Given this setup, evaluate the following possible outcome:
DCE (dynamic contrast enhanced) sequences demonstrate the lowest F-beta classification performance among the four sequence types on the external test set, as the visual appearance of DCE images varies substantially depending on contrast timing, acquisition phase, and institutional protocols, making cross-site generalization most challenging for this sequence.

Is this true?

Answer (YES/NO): NO